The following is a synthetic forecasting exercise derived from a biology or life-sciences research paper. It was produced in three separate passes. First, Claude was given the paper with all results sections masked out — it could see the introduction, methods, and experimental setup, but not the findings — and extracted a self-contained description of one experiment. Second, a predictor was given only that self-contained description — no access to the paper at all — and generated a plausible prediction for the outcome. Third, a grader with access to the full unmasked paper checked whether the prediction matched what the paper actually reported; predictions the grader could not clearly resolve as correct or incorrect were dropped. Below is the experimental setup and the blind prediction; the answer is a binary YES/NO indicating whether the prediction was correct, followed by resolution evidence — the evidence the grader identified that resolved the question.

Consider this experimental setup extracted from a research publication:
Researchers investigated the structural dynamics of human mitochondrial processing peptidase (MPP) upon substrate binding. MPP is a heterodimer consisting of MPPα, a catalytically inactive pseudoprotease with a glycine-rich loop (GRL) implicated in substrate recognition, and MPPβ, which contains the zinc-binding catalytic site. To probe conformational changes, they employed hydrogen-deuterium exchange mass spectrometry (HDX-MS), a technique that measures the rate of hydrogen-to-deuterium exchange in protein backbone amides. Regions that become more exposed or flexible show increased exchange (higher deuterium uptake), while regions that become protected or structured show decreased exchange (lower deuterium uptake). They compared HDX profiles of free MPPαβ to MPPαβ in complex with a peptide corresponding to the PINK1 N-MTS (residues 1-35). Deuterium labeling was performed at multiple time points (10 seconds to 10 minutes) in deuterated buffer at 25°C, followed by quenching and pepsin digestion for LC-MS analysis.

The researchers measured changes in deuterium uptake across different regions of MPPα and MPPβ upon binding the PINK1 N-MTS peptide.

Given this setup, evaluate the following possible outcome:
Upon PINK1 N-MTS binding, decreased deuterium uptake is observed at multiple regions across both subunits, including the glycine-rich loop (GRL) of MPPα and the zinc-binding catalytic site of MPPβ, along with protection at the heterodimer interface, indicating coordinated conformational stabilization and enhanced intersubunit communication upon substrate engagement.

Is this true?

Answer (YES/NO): NO